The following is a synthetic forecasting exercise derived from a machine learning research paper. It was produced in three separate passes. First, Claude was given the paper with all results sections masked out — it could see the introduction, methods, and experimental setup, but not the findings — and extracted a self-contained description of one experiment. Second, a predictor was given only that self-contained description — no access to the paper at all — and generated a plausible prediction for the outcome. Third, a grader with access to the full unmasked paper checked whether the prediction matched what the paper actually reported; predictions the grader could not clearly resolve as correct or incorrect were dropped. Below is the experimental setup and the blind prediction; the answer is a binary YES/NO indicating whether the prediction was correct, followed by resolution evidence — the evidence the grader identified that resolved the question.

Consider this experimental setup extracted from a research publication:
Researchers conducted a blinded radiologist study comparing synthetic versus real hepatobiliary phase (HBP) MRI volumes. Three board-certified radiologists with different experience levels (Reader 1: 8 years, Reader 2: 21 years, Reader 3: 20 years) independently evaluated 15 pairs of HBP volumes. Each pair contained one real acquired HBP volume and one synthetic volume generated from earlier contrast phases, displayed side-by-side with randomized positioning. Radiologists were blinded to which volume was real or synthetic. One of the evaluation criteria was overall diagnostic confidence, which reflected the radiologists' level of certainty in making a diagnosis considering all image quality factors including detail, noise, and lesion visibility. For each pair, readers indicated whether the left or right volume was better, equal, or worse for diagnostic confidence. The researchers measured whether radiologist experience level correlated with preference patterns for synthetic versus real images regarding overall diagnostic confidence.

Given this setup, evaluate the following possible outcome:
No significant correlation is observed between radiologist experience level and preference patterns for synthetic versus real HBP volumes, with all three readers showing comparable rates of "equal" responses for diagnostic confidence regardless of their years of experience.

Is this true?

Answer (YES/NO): NO